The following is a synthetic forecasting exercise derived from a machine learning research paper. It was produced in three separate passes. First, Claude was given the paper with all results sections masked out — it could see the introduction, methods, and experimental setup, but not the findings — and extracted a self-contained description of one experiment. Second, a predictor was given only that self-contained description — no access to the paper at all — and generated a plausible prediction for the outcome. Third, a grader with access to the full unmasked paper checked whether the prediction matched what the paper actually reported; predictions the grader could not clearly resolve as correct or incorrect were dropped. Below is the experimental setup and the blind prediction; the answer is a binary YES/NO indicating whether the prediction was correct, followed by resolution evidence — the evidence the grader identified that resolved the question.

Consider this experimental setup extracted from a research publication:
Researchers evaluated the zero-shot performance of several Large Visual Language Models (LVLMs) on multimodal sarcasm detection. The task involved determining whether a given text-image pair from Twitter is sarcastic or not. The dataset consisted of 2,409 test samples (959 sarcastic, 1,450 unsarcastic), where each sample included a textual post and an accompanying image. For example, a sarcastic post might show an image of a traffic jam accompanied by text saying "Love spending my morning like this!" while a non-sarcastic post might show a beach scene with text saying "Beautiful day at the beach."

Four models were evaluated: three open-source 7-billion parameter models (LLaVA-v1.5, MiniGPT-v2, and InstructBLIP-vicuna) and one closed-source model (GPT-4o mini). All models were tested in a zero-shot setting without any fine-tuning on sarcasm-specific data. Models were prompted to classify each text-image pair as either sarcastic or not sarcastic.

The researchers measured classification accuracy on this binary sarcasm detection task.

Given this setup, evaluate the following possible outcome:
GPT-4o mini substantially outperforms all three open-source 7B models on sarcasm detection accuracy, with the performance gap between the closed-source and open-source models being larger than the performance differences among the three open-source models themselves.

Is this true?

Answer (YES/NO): YES